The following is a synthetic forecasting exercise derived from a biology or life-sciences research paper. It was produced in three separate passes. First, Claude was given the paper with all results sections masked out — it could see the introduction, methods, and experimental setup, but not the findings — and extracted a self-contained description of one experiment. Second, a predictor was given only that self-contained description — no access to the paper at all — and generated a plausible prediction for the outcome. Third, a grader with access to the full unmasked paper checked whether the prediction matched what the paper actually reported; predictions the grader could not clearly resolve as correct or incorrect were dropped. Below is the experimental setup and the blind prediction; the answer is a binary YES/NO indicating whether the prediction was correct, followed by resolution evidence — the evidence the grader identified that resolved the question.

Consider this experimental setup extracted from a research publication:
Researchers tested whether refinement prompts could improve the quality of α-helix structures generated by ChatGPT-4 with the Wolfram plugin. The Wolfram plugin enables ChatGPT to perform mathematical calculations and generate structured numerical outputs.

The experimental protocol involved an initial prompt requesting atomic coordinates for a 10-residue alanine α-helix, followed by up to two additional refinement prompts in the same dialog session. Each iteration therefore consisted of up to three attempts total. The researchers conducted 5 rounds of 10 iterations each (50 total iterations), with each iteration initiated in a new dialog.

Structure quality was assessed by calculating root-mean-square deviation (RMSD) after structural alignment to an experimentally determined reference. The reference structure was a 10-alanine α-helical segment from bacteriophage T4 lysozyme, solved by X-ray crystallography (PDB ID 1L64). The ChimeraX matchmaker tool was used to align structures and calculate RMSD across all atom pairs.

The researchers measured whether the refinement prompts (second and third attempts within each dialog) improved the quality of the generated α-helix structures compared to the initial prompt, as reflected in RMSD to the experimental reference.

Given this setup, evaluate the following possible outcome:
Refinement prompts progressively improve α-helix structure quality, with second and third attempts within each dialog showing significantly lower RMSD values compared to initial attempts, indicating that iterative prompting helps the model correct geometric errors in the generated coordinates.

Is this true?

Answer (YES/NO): YES